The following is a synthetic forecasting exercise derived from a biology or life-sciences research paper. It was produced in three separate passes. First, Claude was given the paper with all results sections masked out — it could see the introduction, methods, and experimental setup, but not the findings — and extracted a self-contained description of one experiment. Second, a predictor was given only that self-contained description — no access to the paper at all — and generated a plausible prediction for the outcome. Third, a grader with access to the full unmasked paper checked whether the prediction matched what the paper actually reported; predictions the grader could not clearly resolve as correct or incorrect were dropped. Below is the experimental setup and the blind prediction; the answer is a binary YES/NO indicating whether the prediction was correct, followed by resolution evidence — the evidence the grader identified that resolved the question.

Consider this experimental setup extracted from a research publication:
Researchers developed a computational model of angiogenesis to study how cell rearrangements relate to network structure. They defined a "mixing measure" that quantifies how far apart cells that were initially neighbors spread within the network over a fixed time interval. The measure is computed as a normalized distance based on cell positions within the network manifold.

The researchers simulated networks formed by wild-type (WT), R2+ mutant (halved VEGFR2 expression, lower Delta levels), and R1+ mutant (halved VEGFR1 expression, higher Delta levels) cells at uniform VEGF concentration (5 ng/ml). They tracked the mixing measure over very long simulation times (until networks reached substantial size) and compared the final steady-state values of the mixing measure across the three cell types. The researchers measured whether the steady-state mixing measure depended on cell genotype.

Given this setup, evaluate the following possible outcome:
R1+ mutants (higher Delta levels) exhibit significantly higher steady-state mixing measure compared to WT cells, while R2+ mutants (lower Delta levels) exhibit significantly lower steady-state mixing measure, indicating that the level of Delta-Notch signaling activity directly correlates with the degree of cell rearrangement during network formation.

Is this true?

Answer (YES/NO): NO